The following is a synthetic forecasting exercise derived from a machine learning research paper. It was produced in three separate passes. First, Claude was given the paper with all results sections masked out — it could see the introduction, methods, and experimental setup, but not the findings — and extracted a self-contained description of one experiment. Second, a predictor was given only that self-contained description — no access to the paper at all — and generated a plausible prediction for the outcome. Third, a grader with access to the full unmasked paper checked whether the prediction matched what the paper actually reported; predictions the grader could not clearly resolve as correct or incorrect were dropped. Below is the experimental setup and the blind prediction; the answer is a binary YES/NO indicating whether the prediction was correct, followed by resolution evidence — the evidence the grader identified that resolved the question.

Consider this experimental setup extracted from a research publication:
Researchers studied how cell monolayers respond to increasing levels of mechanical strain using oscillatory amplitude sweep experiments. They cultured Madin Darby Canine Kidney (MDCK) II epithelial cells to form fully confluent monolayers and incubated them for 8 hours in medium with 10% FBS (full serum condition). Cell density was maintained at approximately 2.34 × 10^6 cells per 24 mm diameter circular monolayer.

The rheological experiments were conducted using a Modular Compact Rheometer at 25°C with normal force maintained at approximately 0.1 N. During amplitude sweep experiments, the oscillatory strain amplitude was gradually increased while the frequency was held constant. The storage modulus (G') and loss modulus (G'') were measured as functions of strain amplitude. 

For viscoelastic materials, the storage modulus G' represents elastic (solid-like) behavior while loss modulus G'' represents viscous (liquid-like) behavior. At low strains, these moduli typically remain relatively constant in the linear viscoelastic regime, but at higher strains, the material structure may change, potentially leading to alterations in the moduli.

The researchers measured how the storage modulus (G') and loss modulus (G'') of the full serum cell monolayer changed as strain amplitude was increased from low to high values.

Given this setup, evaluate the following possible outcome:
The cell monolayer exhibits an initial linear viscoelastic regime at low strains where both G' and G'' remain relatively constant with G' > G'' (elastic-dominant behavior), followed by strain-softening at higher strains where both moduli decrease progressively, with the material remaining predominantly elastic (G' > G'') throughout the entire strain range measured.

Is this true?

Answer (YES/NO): NO